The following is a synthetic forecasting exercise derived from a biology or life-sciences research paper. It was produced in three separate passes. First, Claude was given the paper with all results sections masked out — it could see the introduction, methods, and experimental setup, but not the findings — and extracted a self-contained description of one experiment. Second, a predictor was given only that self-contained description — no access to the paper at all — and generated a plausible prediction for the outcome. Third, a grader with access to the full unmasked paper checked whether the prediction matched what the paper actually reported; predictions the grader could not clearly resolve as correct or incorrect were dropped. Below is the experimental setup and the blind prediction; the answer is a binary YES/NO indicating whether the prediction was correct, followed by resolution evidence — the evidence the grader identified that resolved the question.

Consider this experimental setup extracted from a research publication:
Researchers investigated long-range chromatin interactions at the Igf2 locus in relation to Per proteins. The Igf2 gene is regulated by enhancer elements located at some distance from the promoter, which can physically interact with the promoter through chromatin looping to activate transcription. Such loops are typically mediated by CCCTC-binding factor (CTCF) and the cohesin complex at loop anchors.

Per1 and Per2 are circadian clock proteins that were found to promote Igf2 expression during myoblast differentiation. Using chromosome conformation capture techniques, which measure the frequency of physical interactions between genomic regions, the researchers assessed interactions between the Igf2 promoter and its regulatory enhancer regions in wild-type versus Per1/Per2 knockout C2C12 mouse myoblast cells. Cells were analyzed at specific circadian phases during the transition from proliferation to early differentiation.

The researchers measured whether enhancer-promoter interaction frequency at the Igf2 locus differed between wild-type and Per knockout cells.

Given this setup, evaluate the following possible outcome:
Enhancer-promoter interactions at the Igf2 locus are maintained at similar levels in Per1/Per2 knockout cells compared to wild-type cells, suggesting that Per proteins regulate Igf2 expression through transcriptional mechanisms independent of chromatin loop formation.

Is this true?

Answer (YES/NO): NO